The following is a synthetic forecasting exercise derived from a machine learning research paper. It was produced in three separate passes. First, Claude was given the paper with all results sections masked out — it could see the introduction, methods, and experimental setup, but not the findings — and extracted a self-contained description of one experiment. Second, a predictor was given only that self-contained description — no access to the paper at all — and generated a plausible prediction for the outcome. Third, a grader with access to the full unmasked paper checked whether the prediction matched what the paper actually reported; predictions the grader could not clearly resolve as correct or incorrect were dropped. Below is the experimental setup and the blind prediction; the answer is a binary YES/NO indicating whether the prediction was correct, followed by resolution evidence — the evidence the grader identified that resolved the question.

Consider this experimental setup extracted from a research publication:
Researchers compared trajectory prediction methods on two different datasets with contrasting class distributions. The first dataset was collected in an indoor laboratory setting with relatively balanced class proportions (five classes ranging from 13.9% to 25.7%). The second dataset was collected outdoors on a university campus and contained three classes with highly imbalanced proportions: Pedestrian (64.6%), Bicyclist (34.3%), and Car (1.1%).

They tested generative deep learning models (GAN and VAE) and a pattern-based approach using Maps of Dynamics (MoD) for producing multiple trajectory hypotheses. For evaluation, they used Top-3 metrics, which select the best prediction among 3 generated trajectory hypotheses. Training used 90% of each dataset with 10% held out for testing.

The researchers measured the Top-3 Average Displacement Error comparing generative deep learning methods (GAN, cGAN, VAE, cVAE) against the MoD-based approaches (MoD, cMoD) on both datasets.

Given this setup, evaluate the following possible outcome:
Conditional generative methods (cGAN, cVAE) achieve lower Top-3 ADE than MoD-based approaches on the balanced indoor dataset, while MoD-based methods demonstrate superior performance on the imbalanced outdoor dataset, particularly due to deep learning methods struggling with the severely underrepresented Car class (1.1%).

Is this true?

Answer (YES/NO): NO